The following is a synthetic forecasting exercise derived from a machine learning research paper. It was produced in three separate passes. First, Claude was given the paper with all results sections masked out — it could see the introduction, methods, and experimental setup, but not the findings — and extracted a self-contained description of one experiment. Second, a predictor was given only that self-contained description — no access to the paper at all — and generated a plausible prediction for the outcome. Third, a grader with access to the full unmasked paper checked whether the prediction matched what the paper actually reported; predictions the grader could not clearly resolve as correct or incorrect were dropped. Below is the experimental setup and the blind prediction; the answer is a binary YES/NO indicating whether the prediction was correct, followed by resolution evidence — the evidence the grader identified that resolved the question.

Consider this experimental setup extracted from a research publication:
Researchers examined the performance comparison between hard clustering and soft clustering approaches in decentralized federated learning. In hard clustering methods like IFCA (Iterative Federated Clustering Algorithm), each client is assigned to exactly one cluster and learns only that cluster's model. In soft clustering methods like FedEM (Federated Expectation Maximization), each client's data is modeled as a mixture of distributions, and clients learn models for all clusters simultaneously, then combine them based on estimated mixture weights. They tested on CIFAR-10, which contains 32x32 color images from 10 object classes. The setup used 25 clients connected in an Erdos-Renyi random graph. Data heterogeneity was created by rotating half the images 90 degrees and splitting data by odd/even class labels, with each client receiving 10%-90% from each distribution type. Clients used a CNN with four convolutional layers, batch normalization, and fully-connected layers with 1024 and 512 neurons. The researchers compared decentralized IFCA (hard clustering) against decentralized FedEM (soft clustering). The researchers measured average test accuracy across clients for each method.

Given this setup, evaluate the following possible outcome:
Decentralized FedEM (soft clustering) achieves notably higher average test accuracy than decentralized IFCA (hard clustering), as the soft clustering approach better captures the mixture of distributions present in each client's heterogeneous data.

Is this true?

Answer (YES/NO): NO